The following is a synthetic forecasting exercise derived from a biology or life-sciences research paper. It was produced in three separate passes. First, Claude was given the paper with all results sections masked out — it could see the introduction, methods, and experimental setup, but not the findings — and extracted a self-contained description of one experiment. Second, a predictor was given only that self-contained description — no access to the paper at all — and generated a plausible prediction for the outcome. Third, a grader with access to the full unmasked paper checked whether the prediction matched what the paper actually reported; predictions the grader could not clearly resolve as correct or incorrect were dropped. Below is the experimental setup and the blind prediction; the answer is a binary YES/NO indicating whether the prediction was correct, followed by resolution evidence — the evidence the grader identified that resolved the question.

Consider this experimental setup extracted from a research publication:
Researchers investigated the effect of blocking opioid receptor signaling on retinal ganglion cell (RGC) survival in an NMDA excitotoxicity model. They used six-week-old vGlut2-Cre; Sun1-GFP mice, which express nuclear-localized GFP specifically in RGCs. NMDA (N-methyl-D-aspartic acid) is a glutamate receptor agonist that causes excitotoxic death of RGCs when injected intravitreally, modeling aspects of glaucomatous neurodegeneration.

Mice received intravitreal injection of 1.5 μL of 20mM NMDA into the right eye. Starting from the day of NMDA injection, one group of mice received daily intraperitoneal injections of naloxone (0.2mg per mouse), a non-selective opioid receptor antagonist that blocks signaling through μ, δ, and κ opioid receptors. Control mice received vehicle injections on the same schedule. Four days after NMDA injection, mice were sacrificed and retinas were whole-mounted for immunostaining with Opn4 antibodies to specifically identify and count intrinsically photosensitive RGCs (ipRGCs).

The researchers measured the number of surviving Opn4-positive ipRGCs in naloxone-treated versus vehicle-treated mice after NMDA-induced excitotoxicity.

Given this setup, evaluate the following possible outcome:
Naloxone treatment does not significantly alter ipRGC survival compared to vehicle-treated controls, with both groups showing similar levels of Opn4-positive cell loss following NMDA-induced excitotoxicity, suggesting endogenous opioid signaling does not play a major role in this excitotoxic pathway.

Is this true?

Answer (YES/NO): NO